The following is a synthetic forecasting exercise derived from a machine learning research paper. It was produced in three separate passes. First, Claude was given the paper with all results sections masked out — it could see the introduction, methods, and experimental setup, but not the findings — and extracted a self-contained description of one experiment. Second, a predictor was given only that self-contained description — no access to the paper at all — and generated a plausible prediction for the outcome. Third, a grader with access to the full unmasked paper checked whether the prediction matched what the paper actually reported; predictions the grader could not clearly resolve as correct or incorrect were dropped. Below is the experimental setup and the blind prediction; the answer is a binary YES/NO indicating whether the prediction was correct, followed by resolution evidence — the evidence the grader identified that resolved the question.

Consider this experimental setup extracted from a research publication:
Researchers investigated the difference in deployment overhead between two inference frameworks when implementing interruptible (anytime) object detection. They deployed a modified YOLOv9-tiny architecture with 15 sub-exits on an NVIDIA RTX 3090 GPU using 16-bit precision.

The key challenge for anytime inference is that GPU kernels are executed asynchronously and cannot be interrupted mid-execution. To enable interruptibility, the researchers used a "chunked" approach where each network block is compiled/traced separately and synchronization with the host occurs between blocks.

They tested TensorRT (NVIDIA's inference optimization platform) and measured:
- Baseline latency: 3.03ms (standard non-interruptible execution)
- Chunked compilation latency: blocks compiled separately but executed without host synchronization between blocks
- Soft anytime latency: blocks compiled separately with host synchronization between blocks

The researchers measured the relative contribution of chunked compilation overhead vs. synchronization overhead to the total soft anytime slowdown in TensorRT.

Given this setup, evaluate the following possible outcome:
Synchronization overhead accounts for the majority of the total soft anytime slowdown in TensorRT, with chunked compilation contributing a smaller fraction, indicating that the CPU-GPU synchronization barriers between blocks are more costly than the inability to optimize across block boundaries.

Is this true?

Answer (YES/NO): NO